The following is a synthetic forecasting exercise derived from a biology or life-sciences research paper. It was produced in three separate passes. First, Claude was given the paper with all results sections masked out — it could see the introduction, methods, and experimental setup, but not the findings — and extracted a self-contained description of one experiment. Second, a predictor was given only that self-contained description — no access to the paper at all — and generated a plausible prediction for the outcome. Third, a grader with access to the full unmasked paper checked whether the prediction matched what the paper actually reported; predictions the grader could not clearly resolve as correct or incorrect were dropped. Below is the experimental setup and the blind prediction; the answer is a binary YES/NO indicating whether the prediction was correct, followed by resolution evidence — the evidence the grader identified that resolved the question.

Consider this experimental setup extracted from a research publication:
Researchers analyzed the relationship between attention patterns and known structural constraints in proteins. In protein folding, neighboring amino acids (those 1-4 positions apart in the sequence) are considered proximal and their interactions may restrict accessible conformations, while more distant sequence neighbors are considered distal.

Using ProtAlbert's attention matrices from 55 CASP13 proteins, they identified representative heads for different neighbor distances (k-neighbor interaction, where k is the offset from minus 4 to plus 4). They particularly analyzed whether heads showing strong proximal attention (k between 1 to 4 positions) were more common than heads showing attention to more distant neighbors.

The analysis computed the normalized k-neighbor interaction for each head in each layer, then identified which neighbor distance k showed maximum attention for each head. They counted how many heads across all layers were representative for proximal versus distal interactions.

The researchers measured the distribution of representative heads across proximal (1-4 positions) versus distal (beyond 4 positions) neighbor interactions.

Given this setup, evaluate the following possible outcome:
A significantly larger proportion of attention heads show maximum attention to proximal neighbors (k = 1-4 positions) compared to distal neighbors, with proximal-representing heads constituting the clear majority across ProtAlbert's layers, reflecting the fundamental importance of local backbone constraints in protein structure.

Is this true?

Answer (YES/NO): YES